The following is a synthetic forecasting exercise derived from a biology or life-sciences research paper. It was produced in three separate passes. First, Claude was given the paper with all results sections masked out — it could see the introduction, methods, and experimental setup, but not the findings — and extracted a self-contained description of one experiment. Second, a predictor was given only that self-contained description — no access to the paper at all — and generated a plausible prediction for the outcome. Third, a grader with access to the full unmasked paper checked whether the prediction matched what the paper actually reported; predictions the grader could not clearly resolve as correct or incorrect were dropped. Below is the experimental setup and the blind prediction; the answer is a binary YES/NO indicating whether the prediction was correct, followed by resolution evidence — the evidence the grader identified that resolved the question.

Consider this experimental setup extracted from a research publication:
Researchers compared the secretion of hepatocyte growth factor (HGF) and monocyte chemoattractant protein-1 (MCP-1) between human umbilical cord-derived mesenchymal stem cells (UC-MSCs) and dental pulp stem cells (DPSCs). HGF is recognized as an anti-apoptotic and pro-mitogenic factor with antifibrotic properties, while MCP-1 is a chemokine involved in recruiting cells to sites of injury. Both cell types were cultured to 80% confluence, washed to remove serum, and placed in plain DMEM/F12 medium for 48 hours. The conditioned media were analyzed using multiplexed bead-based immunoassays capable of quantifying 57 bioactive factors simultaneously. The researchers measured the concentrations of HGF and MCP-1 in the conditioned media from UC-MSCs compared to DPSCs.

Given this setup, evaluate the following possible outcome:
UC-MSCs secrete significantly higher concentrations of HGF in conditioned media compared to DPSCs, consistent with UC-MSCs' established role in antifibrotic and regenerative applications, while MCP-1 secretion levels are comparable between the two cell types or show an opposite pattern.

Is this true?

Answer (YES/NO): NO